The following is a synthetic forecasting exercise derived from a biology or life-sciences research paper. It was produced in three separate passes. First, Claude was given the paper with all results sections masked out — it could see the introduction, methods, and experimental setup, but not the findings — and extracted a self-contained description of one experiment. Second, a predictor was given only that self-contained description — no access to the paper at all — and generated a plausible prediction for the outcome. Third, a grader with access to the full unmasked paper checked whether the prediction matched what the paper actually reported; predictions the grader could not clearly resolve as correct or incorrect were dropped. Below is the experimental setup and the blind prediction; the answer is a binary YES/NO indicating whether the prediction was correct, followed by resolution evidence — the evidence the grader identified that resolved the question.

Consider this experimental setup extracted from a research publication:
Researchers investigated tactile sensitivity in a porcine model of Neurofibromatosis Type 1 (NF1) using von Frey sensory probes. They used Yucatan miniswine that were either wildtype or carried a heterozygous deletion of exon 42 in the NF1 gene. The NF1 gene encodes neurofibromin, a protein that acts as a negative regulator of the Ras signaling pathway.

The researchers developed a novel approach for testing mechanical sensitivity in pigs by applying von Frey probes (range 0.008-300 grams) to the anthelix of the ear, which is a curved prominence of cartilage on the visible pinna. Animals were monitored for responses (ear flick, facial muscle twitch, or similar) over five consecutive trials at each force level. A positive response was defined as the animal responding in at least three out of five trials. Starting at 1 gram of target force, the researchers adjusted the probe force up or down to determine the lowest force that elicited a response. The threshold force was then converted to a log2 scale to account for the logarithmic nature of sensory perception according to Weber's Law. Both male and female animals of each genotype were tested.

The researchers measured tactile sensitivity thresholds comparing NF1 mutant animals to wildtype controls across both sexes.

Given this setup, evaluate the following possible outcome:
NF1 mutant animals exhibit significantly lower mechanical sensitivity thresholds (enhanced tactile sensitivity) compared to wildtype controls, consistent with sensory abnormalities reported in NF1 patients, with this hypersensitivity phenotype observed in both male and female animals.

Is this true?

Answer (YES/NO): NO